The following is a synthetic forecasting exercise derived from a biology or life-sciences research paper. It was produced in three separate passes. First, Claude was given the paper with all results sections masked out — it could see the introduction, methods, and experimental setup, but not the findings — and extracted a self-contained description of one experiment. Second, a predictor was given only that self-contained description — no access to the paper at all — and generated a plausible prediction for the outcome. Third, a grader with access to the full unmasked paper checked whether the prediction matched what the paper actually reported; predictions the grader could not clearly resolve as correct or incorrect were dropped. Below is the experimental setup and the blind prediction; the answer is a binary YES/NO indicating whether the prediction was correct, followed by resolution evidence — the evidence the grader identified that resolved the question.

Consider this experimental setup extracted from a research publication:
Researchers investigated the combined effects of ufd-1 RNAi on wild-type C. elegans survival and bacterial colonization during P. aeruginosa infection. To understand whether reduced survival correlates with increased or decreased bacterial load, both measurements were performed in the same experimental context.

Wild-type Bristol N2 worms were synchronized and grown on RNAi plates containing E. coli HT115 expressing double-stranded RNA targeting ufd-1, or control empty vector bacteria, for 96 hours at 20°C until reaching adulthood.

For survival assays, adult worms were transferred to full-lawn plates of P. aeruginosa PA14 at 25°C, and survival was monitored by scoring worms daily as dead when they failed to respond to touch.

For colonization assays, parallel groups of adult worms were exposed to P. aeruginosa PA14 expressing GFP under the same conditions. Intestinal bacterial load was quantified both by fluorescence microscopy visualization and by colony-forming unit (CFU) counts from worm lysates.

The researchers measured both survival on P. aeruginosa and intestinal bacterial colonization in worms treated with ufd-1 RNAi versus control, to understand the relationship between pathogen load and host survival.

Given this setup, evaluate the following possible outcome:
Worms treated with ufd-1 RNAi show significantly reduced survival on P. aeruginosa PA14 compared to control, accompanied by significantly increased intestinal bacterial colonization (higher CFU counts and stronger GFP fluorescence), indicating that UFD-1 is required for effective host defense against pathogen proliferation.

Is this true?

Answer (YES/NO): NO